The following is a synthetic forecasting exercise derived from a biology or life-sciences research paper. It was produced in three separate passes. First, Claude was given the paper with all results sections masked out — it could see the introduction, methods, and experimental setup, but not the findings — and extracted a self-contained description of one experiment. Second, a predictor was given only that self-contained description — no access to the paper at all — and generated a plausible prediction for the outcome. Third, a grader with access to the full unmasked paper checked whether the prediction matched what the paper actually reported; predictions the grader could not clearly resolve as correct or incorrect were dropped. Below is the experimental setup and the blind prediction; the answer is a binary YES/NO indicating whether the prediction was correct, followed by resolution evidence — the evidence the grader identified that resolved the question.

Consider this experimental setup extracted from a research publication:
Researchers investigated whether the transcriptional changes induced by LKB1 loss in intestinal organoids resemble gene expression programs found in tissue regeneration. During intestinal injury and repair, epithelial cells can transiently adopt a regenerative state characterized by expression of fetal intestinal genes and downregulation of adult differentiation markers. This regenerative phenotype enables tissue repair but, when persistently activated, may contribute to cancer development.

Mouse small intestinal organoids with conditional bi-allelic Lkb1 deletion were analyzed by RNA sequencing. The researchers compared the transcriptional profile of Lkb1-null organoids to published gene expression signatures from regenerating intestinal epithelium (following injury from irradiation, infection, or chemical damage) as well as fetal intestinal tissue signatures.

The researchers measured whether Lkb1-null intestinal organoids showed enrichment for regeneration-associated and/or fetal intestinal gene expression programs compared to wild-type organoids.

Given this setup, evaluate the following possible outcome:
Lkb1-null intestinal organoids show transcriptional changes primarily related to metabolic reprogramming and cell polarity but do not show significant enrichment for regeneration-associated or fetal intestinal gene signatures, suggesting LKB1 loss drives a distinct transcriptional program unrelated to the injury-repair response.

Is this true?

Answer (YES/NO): NO